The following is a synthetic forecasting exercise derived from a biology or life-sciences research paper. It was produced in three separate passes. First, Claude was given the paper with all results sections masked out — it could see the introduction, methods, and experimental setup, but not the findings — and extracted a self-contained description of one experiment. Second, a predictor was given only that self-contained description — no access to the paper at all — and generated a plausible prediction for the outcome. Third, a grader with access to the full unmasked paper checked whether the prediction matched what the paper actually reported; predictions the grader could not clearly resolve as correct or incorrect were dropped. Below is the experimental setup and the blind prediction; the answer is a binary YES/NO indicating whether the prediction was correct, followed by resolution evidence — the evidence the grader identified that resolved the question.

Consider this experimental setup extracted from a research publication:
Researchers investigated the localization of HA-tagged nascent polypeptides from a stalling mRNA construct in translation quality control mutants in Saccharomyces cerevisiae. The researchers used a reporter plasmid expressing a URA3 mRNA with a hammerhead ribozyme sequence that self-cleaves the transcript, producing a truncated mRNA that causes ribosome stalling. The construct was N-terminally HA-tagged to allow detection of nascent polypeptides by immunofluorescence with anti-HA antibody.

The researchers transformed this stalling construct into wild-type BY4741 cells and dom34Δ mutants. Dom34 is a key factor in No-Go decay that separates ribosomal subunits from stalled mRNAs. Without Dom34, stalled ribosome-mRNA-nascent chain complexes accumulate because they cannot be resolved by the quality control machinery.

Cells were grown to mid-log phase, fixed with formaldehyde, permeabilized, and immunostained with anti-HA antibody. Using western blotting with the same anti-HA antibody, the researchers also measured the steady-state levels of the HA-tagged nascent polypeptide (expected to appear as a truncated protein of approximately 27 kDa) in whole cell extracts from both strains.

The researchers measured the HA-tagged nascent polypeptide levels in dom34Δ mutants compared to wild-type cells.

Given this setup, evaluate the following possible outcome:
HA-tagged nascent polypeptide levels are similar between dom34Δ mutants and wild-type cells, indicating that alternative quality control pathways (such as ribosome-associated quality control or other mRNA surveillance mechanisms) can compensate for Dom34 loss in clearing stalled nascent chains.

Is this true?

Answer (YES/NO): NO